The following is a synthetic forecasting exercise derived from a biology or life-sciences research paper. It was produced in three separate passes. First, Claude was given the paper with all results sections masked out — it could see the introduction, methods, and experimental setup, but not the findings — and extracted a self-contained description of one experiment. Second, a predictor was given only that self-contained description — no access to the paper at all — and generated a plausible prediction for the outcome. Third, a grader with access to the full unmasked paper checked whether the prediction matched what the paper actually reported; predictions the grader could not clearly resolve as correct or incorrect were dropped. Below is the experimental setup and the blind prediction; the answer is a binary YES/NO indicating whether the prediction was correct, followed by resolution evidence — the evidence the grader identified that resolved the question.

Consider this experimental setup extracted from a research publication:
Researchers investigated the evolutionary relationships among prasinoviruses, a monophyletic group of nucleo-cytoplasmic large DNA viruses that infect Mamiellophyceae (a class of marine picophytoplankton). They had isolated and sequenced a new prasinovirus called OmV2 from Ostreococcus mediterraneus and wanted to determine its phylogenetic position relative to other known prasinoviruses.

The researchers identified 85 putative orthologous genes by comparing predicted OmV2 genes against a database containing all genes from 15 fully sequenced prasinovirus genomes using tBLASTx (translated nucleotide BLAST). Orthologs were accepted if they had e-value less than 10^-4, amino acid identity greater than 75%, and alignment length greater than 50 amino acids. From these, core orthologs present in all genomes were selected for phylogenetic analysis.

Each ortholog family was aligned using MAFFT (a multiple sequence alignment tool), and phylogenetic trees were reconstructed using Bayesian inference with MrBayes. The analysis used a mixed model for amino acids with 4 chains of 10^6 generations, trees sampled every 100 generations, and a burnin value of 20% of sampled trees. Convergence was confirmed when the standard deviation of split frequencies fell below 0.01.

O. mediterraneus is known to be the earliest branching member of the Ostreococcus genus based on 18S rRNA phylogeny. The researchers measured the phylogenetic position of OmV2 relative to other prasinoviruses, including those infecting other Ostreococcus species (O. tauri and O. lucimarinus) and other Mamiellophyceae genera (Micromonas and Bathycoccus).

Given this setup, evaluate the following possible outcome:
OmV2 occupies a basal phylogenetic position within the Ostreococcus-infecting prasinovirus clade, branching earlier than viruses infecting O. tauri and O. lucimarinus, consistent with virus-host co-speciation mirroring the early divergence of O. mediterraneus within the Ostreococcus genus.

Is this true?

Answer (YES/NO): NO